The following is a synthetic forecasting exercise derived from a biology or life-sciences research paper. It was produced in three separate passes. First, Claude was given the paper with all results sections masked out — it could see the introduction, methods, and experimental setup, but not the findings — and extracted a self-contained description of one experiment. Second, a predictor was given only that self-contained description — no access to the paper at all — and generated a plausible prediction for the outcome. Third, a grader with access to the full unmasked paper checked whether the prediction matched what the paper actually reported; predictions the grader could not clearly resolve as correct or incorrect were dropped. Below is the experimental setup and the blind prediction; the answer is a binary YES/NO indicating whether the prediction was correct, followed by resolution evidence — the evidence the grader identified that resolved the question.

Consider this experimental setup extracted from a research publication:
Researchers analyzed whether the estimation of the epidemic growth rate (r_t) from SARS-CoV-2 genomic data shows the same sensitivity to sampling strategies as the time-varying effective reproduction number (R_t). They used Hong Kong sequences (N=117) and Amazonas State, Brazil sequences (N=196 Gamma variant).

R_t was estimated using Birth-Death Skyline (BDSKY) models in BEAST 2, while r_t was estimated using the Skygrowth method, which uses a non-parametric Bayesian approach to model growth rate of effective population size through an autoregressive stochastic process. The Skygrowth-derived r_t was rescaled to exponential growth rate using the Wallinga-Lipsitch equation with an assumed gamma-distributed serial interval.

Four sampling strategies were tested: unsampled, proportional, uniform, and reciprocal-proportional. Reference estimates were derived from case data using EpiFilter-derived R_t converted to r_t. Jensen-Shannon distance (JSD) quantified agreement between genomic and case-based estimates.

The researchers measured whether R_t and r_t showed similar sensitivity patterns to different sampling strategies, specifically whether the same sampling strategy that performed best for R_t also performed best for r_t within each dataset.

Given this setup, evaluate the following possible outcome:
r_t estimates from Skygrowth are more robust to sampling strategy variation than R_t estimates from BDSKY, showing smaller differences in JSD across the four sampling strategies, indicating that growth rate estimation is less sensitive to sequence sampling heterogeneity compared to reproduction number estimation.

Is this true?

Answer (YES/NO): NO